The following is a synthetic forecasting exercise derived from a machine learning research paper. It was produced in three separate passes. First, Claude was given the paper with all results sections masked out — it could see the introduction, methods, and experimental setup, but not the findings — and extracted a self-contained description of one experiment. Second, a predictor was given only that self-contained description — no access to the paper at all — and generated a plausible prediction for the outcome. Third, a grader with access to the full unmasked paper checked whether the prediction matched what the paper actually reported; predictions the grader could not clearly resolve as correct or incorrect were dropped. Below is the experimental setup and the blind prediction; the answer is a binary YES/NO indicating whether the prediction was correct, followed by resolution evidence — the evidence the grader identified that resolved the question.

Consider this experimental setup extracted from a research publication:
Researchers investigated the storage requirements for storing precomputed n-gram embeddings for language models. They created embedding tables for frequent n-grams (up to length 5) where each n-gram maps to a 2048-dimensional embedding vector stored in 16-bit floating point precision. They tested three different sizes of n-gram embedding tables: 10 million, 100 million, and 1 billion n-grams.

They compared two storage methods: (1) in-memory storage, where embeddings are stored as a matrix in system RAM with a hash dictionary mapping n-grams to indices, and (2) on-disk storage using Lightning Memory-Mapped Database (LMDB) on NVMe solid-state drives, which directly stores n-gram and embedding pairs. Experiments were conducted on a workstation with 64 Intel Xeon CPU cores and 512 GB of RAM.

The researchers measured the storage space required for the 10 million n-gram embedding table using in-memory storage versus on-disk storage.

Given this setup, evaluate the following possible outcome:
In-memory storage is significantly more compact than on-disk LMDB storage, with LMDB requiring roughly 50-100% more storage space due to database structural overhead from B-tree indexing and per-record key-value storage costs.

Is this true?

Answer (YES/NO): YES